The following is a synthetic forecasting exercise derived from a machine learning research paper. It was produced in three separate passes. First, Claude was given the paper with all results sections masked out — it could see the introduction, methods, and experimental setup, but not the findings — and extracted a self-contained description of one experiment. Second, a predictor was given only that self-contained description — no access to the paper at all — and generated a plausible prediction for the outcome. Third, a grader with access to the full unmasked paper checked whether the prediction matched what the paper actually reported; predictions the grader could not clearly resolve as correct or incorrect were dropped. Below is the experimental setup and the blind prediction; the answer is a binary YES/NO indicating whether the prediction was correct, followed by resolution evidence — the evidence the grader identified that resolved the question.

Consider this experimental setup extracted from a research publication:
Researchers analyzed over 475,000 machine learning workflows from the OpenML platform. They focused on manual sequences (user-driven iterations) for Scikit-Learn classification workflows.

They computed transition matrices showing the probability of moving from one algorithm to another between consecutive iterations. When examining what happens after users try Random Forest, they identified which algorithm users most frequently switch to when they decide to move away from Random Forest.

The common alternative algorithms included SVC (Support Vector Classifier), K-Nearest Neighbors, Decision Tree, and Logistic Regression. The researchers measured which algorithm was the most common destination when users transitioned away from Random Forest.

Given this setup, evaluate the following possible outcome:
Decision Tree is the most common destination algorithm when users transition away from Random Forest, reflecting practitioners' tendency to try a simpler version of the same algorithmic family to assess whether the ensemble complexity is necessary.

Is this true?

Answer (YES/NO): NO